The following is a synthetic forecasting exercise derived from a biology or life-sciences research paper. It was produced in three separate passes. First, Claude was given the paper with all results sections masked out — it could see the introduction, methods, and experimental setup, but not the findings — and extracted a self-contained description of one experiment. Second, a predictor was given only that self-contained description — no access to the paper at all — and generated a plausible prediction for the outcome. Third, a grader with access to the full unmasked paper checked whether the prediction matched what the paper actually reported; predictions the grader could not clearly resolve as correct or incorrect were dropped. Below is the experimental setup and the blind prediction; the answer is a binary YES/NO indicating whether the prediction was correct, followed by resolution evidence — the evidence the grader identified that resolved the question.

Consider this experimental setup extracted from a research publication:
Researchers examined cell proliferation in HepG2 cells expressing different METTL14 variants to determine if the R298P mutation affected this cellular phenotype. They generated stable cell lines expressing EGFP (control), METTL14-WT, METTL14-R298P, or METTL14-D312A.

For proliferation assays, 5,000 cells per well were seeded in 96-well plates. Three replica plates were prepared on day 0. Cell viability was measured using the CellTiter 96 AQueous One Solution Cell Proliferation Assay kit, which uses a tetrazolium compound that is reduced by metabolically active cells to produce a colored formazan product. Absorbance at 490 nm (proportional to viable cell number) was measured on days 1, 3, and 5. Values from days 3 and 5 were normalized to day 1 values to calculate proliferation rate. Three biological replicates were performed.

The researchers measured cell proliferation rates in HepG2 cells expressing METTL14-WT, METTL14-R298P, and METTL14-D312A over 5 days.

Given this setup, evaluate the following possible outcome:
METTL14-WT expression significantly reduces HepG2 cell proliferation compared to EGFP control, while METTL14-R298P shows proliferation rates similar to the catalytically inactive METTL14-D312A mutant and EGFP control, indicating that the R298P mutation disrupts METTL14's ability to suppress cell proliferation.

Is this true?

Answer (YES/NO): NO